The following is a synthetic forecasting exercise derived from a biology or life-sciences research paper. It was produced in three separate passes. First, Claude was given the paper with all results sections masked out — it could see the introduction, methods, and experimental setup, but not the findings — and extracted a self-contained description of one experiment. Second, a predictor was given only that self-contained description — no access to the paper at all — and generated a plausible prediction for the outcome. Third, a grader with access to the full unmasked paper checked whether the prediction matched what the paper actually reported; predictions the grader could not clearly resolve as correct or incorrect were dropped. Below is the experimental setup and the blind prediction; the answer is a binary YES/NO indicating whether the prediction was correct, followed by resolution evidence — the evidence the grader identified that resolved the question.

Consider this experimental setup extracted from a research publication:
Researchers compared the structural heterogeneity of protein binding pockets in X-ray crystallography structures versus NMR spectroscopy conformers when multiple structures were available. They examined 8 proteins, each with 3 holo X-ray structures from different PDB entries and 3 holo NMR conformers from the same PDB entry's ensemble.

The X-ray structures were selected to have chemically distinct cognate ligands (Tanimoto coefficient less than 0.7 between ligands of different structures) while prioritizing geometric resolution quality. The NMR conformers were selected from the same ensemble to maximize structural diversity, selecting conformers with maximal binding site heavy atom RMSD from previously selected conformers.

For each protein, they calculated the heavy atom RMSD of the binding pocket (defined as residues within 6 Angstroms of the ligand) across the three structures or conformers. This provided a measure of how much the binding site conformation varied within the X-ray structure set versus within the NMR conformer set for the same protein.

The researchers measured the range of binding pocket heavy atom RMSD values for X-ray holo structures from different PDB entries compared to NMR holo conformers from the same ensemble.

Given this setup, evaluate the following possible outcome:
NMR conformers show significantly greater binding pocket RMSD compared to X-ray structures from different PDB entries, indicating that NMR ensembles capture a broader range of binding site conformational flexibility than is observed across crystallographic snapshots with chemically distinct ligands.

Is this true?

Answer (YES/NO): YES